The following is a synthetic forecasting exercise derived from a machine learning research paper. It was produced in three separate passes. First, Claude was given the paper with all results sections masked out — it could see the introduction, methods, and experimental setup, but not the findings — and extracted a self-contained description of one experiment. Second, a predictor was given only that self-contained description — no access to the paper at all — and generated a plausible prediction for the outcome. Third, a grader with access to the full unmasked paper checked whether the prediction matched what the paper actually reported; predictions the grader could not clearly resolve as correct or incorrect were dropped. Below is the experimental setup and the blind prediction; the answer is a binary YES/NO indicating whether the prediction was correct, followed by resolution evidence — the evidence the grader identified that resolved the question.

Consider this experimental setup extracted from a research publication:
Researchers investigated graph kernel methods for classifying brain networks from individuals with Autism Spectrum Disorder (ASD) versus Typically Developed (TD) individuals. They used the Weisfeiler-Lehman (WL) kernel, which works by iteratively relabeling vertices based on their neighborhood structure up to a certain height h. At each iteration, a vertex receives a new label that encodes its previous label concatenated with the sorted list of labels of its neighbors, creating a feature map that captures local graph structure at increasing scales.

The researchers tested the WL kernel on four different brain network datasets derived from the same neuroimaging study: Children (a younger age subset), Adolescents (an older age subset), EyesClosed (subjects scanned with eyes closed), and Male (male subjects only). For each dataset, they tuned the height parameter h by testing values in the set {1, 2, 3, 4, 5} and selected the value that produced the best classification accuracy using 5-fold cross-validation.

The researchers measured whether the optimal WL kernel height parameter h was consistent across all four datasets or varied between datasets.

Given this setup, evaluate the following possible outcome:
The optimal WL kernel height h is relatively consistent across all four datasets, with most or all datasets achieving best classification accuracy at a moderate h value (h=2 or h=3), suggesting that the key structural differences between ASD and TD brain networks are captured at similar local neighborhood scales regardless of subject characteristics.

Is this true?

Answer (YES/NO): YES